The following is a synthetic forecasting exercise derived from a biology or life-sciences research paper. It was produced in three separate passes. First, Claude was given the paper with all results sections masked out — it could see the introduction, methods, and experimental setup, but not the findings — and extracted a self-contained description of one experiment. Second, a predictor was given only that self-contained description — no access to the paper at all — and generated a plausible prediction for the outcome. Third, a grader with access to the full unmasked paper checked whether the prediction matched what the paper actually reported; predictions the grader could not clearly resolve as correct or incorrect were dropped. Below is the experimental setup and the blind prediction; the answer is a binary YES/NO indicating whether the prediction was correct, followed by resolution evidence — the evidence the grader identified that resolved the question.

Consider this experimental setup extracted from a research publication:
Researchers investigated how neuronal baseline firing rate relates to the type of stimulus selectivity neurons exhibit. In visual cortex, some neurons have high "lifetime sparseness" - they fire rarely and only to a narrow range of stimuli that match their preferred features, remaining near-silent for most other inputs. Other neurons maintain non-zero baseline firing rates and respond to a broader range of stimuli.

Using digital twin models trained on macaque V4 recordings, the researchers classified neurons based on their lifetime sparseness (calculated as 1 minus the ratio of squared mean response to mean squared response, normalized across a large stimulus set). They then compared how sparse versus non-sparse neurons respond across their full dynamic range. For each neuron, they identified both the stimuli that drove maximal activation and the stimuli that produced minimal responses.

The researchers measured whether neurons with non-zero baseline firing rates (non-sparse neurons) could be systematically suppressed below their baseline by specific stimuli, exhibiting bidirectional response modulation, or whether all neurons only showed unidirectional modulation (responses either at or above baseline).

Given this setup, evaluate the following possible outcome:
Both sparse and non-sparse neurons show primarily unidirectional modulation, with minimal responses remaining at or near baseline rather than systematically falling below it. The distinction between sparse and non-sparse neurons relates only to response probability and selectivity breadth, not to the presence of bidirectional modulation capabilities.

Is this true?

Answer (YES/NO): NO